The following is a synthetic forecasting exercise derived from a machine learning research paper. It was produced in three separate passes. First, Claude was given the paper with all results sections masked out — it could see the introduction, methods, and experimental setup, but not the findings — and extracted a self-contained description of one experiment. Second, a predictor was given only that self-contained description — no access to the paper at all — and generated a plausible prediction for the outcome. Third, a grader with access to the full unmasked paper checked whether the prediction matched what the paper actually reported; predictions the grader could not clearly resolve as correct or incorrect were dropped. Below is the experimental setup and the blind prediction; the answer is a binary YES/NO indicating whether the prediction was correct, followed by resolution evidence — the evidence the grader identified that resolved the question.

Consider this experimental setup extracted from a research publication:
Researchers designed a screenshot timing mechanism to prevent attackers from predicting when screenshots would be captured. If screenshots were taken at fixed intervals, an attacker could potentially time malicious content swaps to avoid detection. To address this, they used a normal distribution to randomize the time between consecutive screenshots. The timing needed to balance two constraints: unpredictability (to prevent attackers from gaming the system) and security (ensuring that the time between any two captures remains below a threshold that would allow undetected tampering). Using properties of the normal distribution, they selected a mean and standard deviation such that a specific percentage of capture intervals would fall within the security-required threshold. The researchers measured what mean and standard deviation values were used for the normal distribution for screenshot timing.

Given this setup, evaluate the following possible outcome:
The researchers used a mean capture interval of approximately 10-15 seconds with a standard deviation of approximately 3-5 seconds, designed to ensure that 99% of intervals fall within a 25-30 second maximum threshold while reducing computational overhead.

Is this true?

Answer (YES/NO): NO